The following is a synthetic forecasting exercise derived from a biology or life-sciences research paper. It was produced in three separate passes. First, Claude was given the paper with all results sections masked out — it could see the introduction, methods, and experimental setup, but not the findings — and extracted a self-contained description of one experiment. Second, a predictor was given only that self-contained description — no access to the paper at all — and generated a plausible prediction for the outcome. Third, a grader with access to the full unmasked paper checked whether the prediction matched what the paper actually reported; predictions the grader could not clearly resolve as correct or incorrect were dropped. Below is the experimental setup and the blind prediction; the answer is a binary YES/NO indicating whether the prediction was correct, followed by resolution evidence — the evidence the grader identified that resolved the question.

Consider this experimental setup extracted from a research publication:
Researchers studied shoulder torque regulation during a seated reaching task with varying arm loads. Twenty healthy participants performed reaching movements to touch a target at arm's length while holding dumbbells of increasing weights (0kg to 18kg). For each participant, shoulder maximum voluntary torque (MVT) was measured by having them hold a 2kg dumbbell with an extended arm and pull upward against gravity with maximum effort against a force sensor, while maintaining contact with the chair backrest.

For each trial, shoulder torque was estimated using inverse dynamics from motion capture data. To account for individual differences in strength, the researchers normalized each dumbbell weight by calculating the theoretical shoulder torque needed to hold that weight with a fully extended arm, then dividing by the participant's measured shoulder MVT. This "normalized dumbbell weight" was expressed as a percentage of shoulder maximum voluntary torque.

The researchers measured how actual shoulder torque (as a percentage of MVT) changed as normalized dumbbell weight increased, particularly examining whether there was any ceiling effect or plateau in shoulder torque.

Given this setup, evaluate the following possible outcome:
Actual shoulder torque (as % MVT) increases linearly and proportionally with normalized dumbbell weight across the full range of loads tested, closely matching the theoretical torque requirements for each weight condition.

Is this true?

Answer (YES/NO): NO